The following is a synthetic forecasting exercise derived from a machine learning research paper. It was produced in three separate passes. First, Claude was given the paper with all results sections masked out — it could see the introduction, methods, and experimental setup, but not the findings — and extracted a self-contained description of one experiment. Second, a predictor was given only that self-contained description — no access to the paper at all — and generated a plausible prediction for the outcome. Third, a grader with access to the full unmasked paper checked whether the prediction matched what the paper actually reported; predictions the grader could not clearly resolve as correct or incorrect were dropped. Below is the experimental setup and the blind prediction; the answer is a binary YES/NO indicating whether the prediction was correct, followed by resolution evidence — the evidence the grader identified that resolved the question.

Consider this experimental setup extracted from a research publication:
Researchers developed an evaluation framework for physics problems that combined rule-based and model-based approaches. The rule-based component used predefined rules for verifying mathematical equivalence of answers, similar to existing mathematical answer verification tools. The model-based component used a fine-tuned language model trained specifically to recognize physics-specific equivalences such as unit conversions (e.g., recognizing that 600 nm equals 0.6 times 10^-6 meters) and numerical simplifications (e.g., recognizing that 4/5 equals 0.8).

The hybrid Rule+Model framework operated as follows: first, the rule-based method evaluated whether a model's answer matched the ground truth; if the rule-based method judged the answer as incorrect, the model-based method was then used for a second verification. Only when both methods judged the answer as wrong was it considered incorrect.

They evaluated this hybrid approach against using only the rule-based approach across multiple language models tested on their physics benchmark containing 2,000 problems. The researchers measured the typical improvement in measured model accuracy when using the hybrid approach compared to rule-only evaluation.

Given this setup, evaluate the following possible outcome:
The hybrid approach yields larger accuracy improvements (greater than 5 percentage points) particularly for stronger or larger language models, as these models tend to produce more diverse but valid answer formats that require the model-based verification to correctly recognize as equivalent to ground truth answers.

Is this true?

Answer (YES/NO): NO